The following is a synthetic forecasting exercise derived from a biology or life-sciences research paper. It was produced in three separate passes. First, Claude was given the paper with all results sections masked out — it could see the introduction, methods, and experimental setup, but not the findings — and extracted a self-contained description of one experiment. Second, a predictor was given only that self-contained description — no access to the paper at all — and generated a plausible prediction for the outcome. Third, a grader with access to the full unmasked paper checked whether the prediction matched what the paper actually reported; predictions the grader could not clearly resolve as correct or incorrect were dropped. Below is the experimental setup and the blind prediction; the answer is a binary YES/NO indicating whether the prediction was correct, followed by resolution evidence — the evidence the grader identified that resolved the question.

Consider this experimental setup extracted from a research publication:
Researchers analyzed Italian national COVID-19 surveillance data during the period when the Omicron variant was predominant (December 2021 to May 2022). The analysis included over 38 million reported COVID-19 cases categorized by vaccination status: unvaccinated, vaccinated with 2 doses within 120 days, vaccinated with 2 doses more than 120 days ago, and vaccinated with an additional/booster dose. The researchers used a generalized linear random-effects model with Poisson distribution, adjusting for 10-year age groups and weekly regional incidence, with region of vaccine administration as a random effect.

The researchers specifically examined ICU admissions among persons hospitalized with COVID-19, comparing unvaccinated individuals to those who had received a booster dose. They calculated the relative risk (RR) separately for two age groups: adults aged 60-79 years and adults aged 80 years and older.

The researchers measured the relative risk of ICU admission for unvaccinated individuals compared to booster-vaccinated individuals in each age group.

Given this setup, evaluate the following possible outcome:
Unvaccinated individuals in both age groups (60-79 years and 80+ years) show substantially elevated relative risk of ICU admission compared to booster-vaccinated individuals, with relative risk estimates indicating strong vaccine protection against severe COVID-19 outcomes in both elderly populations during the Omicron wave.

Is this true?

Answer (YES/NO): YES